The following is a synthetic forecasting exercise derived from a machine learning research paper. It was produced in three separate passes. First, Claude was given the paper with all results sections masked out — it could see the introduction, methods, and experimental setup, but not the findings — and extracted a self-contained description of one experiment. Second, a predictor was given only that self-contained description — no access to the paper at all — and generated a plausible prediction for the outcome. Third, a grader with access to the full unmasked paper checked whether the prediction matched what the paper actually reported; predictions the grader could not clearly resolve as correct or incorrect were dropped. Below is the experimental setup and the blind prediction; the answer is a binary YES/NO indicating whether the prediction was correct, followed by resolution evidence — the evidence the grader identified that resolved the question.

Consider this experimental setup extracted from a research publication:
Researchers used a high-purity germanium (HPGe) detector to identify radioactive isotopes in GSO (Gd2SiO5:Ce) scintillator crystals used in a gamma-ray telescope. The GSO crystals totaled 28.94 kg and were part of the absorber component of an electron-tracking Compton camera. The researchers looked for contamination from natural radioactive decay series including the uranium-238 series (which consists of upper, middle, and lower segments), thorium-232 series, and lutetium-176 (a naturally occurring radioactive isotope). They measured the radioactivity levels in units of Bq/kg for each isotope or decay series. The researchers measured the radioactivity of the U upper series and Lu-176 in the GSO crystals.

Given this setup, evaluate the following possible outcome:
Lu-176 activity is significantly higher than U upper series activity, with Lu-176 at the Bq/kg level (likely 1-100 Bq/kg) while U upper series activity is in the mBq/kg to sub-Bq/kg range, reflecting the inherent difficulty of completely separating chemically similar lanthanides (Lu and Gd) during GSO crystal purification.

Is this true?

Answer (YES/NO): NO